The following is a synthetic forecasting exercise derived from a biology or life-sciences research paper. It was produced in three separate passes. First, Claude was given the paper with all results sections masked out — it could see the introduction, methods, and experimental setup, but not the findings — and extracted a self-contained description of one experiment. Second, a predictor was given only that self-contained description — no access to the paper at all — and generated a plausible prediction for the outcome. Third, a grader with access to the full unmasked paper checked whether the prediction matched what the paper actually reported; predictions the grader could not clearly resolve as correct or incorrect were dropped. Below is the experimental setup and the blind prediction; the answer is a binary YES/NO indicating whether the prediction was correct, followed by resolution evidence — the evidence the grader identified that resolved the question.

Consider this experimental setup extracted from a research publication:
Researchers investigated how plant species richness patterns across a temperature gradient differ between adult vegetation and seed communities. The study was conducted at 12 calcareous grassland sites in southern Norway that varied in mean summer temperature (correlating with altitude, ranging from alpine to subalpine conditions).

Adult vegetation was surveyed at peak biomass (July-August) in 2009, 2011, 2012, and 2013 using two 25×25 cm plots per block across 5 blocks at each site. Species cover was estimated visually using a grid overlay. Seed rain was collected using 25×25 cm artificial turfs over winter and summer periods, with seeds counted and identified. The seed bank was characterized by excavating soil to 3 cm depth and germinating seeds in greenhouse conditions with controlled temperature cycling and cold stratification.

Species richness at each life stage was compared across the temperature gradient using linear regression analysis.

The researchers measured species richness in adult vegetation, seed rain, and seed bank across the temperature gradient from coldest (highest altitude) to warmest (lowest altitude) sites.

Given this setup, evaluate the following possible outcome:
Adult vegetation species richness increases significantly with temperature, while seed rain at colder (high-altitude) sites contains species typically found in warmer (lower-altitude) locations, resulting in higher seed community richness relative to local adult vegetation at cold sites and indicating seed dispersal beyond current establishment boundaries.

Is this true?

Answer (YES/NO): NO